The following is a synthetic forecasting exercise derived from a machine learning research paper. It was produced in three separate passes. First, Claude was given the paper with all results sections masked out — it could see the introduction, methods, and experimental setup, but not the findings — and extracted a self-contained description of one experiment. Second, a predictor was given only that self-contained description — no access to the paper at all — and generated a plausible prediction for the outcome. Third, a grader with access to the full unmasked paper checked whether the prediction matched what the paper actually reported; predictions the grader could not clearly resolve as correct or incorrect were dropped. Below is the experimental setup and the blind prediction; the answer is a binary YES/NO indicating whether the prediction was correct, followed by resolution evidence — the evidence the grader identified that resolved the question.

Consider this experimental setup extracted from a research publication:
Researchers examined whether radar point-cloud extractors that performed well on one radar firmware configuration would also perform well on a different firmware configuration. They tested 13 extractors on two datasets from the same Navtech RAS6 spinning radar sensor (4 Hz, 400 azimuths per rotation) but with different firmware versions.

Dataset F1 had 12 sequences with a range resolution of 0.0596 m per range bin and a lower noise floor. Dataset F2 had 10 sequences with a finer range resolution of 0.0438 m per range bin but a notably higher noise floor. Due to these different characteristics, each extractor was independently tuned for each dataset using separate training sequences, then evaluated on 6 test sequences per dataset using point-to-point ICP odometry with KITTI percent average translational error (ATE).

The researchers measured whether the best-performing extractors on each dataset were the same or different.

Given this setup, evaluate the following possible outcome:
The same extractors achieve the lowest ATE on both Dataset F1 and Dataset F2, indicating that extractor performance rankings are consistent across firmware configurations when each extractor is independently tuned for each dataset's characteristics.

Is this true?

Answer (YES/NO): NO